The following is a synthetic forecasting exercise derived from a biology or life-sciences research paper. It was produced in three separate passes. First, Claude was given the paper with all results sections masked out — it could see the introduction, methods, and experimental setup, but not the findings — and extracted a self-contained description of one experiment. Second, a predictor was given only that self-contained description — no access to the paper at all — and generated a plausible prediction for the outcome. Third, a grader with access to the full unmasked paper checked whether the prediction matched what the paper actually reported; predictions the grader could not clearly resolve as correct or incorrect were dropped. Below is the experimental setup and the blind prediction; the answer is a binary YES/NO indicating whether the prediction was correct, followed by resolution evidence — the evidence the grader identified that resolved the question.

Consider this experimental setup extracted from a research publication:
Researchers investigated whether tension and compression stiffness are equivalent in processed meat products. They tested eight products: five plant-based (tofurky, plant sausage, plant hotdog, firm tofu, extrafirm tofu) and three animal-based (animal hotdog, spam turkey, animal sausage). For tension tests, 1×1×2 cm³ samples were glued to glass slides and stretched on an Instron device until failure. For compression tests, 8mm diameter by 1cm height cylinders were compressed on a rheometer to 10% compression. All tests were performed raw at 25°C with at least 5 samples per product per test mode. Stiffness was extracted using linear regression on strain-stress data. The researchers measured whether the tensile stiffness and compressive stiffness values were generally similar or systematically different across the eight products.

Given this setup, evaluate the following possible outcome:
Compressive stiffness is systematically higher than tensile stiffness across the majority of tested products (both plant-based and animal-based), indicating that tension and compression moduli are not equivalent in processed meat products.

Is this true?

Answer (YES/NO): NO